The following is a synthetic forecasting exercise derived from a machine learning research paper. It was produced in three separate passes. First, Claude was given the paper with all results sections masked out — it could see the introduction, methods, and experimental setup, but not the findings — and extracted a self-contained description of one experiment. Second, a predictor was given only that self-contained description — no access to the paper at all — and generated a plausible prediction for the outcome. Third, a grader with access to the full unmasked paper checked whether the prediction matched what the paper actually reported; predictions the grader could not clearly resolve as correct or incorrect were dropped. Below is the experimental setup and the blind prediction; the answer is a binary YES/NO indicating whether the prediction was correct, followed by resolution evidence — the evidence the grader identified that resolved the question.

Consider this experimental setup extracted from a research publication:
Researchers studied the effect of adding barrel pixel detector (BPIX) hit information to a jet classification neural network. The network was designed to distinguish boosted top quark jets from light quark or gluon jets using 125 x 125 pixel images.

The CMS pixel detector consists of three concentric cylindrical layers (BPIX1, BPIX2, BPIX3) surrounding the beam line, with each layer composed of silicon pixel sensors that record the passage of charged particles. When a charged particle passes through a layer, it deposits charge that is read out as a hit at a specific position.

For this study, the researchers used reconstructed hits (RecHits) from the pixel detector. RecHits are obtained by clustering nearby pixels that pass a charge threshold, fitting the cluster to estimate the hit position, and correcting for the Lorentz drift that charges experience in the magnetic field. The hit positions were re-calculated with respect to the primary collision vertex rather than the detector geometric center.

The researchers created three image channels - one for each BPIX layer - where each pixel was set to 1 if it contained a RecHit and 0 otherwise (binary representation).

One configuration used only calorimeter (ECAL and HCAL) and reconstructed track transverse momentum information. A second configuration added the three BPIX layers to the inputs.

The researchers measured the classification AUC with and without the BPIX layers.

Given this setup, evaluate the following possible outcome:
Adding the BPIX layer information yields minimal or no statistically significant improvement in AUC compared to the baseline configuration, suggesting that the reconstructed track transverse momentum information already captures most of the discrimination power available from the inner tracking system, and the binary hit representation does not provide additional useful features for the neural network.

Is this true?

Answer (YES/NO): NO